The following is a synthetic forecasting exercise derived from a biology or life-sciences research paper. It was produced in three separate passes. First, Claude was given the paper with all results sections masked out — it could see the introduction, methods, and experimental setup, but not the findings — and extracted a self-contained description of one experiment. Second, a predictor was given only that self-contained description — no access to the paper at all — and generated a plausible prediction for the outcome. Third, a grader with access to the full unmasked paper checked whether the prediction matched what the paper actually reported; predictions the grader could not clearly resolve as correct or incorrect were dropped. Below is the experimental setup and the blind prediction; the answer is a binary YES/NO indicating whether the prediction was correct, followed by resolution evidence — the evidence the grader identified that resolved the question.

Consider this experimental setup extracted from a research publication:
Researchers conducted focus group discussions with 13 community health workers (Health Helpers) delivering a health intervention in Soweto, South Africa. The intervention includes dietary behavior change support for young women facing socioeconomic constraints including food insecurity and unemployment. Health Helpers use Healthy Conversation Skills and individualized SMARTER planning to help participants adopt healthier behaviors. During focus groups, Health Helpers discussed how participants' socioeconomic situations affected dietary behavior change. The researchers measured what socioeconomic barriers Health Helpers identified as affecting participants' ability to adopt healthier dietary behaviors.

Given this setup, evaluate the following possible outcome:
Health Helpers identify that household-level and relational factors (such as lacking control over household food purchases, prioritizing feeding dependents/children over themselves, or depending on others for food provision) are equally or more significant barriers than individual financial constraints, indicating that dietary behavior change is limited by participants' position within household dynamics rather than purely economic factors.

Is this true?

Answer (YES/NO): NO